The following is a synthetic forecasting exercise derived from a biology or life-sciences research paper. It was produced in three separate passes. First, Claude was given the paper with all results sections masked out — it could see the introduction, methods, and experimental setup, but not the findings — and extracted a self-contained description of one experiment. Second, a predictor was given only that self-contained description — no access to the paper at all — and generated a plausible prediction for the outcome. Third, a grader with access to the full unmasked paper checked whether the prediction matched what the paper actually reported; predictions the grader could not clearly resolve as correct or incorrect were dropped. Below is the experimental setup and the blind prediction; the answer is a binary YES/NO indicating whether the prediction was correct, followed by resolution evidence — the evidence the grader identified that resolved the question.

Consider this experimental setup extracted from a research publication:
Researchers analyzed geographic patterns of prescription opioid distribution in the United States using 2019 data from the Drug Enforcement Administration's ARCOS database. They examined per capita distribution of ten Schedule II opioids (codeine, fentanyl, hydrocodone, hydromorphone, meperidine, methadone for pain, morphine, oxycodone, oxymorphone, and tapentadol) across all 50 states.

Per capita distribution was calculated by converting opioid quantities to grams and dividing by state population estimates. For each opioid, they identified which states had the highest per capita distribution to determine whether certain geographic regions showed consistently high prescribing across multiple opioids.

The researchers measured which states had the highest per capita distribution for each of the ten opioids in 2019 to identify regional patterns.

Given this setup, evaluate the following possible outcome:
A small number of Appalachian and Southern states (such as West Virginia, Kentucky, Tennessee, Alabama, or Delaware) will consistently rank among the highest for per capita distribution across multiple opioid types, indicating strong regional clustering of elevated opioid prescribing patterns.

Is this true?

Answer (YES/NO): YES